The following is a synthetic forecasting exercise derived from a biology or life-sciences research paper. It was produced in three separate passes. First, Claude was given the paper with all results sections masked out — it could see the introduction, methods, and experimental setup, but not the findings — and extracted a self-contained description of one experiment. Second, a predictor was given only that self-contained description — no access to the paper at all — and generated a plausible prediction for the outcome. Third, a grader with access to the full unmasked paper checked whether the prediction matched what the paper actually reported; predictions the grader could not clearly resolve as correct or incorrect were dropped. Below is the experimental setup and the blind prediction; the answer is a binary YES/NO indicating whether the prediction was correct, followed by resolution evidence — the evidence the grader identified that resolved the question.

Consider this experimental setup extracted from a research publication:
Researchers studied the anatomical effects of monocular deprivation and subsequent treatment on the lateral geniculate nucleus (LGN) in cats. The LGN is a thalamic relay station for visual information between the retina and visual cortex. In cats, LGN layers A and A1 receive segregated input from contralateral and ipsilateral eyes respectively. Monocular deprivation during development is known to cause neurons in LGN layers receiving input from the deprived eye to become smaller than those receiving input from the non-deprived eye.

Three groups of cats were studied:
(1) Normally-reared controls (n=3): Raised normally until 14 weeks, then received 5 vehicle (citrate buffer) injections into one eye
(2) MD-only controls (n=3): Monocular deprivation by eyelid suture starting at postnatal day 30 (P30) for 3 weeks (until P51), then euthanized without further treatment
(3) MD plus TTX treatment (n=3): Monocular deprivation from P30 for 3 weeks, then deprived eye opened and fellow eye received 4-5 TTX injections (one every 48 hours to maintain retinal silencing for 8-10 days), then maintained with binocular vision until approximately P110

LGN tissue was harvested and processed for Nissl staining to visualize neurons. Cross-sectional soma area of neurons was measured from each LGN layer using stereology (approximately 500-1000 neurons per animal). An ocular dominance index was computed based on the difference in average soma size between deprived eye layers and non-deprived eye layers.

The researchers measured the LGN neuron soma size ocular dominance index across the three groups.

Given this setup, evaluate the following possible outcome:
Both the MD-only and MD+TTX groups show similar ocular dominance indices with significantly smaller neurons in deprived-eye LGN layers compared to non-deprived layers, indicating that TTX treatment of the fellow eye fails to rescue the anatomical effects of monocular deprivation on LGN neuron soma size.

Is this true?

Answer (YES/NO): NO